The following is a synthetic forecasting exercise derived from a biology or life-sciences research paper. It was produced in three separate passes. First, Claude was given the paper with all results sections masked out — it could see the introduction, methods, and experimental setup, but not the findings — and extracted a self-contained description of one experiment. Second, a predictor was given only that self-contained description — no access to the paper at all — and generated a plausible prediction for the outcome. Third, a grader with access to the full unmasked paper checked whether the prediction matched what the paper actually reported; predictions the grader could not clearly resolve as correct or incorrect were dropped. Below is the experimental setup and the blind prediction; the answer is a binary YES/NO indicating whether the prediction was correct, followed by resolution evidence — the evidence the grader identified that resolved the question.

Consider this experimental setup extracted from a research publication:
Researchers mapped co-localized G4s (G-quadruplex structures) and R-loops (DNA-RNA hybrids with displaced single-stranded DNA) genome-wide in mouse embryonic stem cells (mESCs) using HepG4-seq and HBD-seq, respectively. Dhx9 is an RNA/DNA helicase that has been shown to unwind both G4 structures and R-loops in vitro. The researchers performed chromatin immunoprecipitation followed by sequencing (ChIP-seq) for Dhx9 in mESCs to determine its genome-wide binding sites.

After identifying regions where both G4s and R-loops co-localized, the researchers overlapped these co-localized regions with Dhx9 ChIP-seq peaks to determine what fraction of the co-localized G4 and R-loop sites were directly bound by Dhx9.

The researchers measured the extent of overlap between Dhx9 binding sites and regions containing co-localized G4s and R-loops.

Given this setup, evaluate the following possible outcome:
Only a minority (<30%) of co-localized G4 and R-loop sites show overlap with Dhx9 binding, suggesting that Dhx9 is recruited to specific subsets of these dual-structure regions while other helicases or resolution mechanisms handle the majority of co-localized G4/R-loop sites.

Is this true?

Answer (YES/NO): NO